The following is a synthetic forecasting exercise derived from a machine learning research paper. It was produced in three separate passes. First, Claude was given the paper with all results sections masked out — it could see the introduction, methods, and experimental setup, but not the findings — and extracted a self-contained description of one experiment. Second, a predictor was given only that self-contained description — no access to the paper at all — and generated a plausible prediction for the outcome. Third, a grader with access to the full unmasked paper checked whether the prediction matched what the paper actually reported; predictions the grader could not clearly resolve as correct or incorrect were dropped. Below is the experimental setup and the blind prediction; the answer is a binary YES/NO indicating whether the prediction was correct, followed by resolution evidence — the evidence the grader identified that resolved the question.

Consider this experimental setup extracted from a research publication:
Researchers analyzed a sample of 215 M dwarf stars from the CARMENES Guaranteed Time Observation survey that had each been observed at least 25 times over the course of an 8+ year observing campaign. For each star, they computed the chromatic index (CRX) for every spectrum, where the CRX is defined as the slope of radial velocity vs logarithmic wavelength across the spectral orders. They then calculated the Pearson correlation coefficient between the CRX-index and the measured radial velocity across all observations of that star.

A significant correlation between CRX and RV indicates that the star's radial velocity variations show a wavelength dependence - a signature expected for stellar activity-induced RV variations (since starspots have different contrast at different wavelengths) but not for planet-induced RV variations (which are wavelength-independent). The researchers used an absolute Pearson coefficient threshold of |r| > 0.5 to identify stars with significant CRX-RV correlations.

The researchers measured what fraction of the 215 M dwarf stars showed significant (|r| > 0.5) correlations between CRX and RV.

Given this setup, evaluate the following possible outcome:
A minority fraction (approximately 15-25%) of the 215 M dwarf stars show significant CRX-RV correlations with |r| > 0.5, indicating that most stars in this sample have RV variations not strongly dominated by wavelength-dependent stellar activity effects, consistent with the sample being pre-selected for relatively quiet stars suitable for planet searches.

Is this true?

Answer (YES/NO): YES